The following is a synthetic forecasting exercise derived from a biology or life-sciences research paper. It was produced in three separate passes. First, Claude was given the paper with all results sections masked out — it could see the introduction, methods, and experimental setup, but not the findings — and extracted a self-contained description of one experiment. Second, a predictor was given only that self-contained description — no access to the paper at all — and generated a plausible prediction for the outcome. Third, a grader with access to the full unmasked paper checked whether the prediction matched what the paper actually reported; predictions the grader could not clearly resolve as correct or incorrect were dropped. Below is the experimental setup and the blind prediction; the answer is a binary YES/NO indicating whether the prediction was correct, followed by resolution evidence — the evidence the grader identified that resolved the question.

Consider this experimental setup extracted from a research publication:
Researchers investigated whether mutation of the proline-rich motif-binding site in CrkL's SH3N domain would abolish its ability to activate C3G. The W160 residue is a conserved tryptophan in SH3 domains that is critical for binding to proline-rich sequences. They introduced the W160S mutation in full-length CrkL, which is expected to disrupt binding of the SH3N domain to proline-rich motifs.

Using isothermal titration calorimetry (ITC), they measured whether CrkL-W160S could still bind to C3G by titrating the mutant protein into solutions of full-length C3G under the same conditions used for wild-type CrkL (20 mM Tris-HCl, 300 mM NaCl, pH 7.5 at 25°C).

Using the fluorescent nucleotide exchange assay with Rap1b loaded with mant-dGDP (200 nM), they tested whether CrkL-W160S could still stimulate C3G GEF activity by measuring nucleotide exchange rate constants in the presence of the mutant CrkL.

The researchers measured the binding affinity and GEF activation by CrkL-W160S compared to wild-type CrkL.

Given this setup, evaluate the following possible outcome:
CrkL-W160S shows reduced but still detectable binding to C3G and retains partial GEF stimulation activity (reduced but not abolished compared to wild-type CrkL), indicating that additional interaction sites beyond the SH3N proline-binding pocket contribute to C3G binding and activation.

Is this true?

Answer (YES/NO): NO